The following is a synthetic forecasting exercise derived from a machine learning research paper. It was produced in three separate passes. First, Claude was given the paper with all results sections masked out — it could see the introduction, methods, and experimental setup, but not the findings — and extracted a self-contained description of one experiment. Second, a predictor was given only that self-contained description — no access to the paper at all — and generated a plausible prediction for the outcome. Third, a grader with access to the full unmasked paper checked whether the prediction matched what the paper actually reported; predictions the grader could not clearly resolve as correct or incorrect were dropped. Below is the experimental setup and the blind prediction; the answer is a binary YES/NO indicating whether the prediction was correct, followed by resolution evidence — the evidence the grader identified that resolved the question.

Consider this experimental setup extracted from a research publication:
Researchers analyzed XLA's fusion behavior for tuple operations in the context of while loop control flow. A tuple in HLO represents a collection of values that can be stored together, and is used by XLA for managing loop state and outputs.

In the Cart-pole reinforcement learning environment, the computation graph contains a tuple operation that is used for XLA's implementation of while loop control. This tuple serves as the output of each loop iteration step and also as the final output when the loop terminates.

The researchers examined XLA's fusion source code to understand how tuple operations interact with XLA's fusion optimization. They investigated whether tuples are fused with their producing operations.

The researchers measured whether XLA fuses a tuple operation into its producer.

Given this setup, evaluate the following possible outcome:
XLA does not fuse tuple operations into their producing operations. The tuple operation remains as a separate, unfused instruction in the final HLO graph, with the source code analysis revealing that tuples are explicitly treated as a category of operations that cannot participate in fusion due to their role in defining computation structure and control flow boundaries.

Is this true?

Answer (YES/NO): NO